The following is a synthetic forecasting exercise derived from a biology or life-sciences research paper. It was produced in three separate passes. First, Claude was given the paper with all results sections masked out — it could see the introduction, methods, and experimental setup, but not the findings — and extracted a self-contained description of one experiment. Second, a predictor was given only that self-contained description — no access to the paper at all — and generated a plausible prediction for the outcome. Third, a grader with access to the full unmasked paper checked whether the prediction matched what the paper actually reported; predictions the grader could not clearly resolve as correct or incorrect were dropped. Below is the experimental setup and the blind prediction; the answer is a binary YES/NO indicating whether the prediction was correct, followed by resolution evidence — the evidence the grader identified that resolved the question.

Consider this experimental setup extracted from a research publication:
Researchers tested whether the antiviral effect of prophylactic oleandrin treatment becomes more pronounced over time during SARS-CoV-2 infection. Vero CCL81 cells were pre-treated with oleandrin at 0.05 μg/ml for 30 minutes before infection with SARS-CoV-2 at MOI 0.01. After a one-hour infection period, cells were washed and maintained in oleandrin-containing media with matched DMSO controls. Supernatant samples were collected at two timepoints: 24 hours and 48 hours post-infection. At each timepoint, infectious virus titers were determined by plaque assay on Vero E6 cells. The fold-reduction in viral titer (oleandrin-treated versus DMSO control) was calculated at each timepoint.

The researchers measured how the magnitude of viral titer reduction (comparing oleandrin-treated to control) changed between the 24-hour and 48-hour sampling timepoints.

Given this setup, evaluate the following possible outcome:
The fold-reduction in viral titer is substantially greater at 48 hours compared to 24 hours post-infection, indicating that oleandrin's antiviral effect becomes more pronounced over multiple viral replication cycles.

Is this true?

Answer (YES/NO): NO